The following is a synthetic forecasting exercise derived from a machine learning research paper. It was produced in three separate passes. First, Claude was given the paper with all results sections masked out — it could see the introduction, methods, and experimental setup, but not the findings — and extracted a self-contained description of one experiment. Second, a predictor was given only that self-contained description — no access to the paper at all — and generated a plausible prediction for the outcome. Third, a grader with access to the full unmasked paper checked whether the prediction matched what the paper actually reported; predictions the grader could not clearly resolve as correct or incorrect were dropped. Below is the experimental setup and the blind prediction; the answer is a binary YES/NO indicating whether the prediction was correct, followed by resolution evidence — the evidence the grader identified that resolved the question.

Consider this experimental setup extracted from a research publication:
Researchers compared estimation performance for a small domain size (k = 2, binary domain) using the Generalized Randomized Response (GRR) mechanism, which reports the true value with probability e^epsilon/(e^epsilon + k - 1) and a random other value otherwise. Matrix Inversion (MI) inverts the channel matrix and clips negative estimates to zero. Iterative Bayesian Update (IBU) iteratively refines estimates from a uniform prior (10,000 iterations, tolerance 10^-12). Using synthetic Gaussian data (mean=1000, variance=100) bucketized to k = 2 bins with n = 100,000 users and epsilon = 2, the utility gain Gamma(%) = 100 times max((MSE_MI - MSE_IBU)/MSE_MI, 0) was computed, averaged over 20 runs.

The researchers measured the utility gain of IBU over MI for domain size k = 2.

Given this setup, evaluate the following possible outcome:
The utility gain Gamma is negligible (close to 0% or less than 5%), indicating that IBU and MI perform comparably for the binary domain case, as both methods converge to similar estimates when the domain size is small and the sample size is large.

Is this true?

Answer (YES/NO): YES